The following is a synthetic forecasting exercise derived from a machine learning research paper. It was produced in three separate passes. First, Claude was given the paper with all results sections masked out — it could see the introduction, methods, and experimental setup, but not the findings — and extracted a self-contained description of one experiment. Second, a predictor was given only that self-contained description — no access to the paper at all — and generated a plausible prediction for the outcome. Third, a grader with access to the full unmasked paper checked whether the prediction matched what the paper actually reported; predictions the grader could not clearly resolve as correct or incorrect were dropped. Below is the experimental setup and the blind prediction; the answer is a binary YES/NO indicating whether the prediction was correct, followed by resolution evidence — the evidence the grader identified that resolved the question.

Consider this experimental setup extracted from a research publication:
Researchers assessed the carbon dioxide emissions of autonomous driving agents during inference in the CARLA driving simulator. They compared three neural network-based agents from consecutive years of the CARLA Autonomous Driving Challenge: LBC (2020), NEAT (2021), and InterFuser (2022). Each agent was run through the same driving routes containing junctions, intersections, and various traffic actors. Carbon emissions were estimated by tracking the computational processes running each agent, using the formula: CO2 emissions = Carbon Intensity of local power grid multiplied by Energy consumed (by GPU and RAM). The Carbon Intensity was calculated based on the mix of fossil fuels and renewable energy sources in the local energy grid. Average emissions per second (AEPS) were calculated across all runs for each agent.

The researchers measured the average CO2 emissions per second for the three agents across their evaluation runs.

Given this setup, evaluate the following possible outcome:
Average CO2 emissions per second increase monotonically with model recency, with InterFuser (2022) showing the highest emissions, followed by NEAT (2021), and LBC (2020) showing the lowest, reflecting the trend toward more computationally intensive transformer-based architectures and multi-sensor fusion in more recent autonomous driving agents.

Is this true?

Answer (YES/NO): YES